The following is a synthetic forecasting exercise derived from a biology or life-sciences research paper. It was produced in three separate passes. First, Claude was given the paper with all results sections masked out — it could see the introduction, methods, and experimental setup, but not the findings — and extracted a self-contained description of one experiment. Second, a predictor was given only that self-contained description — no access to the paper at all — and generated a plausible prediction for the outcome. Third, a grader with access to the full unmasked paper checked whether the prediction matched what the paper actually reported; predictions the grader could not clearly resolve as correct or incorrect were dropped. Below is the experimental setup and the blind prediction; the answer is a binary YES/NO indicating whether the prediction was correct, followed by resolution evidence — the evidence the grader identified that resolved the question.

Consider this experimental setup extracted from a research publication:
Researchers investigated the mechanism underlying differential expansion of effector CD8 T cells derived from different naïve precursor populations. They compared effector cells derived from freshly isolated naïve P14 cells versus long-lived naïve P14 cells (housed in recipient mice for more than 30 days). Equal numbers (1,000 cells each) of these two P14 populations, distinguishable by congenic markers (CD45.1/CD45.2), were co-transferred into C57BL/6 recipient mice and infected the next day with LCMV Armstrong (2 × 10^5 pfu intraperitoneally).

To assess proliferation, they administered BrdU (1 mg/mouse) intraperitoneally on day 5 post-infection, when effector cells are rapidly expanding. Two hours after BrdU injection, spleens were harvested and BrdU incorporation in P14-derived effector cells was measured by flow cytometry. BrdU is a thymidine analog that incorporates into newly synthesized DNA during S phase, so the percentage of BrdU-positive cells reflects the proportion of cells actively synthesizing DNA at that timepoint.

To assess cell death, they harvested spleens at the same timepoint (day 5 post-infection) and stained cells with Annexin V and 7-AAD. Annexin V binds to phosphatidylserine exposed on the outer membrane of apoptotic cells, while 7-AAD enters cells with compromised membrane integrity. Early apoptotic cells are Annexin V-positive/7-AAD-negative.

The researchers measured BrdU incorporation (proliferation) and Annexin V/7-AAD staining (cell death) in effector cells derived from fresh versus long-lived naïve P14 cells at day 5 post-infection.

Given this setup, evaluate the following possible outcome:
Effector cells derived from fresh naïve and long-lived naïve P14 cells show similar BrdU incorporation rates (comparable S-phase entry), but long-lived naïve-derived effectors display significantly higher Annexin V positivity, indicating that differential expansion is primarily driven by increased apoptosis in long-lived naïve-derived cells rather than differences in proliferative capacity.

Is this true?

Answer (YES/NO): NO